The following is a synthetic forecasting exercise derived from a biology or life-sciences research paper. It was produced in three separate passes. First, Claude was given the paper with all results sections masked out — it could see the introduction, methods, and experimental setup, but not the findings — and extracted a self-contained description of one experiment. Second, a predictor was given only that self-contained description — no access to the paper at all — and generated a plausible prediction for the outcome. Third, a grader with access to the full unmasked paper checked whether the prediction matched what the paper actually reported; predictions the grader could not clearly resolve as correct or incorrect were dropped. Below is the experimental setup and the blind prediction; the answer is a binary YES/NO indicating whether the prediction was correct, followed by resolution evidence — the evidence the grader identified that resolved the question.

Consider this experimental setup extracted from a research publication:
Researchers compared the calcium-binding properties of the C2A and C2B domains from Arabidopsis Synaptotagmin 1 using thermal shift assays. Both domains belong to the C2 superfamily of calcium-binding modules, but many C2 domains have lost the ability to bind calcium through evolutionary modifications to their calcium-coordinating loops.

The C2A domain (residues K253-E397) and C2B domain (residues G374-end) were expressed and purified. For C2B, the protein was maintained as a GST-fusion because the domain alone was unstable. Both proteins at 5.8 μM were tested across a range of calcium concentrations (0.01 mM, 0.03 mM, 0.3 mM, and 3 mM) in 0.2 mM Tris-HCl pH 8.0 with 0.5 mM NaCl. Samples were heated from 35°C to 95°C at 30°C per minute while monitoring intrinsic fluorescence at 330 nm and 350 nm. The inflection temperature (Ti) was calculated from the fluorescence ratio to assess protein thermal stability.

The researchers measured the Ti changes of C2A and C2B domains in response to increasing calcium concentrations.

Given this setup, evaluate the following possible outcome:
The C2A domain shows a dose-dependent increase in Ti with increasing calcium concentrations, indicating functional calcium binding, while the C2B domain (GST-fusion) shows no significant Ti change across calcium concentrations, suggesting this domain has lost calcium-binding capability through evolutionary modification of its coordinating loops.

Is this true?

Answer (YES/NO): YES